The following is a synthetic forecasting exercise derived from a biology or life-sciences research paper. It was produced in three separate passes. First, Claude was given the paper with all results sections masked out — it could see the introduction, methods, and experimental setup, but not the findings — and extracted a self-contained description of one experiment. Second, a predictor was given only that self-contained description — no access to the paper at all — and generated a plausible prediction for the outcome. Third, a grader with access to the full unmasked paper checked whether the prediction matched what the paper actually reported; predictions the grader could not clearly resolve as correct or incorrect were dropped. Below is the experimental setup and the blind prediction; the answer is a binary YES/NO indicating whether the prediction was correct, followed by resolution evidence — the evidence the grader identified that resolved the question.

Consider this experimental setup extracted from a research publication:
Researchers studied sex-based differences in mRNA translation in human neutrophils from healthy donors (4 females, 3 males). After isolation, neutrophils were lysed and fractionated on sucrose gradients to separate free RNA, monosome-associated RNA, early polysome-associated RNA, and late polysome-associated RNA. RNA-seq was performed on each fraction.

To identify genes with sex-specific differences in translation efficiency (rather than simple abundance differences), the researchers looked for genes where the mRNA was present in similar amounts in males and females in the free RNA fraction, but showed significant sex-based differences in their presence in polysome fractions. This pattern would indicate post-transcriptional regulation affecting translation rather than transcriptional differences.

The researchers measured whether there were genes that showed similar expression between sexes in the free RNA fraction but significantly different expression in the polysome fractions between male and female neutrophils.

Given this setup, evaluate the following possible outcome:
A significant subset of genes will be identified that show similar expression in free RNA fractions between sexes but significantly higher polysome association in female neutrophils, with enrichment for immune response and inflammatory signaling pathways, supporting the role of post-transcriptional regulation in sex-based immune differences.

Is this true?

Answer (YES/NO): NO